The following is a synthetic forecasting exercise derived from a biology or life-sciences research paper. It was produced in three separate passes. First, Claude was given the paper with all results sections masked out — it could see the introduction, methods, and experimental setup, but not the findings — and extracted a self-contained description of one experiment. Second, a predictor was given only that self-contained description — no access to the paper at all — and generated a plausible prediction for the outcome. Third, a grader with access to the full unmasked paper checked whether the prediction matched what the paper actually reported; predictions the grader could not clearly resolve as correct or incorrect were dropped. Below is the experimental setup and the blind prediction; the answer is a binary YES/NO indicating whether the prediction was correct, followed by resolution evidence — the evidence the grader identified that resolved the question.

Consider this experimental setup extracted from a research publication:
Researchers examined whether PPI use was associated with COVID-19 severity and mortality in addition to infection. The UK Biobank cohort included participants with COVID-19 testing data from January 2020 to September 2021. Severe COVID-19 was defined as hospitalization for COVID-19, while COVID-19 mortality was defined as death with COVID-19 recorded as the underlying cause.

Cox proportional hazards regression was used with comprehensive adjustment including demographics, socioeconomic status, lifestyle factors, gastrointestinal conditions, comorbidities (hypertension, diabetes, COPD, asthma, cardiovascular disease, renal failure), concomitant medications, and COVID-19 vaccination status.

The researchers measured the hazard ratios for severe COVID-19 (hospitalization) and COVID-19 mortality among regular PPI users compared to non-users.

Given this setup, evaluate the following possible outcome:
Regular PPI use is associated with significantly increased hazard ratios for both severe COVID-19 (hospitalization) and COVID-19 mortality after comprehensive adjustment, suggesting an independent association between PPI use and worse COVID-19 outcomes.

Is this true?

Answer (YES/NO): YES